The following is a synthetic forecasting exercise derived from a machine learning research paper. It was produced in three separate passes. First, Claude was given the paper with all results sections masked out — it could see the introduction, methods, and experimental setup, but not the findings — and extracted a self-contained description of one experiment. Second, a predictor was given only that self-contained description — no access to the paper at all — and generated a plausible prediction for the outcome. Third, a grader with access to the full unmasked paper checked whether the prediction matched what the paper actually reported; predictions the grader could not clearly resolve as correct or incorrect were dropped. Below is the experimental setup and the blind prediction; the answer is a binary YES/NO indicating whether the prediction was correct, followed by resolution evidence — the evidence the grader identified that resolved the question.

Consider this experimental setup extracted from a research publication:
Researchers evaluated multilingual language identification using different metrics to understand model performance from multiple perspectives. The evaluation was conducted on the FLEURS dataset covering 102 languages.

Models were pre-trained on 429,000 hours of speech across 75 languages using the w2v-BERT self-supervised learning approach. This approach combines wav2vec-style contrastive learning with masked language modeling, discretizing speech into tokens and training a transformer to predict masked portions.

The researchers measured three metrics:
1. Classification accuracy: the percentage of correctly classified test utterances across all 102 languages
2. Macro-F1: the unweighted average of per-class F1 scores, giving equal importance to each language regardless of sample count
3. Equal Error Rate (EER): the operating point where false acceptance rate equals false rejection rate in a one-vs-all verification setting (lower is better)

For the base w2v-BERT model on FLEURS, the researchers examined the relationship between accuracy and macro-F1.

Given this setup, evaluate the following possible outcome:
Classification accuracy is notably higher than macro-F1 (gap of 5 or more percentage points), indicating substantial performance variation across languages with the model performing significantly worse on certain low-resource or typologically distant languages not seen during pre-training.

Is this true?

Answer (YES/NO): NO